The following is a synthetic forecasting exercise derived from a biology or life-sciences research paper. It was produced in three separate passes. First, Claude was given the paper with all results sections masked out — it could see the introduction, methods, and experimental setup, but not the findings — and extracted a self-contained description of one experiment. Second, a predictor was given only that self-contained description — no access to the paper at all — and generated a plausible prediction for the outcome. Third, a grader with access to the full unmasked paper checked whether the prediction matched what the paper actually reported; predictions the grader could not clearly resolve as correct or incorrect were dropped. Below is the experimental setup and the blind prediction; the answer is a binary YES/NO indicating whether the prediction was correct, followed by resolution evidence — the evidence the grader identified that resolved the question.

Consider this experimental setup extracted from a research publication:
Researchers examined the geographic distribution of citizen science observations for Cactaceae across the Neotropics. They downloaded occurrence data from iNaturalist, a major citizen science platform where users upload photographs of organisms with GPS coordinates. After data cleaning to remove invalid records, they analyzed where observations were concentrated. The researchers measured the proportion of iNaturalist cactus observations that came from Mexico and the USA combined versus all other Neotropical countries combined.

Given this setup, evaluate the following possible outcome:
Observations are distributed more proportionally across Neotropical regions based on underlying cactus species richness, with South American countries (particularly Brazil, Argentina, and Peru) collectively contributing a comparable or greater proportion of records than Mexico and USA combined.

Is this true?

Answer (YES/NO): NO